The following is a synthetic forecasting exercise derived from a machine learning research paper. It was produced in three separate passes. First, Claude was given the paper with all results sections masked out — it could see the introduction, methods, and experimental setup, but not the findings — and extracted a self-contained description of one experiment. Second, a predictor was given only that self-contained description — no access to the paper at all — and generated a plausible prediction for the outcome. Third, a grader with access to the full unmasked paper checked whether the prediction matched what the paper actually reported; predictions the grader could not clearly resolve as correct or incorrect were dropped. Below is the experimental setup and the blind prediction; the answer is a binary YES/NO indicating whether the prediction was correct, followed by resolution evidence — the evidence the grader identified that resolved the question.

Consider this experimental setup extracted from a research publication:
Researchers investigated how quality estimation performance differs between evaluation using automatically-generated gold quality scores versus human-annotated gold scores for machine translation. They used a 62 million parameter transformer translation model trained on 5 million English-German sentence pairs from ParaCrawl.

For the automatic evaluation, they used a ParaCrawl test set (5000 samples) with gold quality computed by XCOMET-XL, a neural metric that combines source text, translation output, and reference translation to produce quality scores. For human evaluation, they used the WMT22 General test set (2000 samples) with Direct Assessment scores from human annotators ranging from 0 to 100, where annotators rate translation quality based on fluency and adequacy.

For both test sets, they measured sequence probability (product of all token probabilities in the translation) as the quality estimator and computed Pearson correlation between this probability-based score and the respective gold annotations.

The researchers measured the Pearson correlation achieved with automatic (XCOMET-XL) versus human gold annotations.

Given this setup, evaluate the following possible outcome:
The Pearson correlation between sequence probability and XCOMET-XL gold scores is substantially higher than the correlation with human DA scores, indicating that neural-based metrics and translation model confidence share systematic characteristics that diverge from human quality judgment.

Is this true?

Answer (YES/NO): YES